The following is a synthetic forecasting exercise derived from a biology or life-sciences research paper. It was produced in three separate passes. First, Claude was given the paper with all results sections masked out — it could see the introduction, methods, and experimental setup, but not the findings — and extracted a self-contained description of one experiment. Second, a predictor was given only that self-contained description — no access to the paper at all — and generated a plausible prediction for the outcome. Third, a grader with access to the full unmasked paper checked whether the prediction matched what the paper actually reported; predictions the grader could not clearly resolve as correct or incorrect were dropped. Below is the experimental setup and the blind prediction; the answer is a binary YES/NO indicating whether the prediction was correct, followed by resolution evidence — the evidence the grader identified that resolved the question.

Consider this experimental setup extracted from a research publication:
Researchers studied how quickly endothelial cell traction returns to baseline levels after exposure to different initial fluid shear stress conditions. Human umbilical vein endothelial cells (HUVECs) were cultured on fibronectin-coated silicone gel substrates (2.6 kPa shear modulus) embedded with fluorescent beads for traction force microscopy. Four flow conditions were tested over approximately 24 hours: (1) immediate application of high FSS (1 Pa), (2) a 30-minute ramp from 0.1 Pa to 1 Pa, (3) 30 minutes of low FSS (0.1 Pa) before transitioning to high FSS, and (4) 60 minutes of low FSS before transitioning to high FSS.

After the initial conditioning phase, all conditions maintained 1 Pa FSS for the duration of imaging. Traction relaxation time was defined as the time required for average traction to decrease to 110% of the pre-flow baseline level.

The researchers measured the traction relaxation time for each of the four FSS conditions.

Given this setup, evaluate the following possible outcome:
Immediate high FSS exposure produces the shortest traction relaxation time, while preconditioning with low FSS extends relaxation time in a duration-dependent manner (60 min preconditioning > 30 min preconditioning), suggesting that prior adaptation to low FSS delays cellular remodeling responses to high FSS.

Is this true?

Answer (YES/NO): YES